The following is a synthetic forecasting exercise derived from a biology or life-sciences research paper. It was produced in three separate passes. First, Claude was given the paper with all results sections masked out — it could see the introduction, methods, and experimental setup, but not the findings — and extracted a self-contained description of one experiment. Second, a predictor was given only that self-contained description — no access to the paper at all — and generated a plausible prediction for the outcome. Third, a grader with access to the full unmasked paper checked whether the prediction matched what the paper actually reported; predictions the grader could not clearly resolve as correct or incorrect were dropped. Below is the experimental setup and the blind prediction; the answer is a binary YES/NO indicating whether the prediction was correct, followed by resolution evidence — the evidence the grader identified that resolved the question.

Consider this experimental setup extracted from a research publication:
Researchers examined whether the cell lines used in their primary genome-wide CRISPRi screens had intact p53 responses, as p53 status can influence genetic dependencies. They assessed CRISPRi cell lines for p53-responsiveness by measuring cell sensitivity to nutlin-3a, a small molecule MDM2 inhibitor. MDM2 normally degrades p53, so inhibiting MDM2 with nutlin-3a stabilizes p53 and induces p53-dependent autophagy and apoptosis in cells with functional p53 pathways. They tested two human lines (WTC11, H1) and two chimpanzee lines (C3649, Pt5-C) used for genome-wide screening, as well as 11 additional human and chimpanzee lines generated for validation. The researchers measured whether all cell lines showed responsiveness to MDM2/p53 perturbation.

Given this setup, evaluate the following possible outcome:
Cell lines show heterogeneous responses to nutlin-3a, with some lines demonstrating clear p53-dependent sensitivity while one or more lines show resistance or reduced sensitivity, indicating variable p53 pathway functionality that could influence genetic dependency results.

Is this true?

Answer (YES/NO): YES